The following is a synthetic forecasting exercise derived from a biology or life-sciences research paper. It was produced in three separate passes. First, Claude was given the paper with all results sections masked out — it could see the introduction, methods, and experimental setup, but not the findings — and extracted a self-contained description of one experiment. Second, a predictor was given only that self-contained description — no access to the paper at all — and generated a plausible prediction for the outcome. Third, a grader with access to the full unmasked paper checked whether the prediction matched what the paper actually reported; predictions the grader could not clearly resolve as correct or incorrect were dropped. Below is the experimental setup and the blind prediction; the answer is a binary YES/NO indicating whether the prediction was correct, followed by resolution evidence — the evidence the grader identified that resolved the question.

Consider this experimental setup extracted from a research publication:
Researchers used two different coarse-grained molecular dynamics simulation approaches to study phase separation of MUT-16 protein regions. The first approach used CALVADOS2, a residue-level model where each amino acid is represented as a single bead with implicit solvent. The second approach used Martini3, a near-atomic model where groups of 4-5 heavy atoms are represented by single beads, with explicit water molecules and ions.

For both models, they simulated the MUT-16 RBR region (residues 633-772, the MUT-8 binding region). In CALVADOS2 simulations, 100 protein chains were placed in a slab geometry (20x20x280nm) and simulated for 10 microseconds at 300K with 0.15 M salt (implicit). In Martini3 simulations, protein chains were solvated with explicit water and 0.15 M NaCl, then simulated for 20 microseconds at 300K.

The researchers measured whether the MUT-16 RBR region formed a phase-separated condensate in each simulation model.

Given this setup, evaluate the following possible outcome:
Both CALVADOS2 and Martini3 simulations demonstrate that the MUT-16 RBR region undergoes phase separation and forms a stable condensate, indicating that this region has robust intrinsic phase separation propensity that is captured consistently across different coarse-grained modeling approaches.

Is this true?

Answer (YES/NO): NO